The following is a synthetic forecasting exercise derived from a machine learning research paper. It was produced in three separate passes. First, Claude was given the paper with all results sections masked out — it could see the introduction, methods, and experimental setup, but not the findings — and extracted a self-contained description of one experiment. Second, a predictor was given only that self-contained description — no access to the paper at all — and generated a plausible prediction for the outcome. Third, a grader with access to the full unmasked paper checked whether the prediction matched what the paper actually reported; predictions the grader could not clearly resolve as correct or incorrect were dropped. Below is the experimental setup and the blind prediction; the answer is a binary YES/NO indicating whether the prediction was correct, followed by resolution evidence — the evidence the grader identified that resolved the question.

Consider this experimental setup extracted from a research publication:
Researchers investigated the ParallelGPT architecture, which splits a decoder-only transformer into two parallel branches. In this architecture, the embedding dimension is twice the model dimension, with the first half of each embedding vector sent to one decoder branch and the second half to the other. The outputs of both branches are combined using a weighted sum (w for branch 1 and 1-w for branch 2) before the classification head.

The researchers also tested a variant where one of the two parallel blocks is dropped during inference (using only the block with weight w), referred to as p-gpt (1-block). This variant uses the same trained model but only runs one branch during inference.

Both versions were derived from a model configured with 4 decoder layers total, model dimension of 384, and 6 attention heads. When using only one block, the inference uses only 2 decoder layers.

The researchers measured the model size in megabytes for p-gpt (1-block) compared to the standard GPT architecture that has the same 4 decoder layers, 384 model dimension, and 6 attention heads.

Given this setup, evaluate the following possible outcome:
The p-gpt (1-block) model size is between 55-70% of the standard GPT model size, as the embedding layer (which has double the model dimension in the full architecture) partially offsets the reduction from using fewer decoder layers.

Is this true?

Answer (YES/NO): NO